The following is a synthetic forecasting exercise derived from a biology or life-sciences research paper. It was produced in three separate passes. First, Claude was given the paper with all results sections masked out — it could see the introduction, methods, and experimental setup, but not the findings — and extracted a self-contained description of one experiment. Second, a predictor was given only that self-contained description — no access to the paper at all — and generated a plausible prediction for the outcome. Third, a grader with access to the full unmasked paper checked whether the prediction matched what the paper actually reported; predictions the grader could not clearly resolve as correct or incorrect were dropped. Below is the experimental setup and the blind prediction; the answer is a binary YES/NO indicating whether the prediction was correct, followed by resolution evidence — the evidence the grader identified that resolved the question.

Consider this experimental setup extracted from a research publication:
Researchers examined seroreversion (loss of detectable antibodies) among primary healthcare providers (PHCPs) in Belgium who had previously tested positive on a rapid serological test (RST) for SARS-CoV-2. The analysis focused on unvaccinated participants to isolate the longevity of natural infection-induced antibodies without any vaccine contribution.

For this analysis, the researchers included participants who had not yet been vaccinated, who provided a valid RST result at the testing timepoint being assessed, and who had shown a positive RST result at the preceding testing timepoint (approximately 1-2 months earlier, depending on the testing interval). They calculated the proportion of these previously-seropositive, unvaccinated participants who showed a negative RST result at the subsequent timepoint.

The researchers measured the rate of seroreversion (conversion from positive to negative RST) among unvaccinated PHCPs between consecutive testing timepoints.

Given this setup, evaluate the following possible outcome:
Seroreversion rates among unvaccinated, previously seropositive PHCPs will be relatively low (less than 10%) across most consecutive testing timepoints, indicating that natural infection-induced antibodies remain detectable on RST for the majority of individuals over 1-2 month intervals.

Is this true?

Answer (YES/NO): NO